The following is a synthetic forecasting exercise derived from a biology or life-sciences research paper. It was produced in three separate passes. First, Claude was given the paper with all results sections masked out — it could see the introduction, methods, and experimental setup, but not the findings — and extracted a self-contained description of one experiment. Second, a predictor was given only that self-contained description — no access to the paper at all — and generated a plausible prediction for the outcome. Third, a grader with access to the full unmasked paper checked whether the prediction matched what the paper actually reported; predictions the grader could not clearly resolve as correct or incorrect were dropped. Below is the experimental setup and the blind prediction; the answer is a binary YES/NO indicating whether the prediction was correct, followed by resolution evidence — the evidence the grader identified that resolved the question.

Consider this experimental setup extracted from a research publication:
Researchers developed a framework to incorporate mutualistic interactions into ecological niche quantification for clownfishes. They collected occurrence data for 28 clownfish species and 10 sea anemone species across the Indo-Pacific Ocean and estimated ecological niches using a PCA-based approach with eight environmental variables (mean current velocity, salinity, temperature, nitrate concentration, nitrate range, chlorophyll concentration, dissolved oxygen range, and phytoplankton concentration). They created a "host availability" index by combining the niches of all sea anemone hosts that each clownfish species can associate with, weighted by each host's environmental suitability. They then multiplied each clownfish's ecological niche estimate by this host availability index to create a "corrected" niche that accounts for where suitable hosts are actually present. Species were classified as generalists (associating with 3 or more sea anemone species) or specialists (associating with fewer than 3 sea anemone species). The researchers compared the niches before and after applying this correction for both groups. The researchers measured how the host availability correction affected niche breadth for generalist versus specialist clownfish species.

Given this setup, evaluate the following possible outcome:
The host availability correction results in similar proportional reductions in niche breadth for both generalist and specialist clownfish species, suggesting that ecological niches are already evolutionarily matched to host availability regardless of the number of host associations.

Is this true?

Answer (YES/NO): NO